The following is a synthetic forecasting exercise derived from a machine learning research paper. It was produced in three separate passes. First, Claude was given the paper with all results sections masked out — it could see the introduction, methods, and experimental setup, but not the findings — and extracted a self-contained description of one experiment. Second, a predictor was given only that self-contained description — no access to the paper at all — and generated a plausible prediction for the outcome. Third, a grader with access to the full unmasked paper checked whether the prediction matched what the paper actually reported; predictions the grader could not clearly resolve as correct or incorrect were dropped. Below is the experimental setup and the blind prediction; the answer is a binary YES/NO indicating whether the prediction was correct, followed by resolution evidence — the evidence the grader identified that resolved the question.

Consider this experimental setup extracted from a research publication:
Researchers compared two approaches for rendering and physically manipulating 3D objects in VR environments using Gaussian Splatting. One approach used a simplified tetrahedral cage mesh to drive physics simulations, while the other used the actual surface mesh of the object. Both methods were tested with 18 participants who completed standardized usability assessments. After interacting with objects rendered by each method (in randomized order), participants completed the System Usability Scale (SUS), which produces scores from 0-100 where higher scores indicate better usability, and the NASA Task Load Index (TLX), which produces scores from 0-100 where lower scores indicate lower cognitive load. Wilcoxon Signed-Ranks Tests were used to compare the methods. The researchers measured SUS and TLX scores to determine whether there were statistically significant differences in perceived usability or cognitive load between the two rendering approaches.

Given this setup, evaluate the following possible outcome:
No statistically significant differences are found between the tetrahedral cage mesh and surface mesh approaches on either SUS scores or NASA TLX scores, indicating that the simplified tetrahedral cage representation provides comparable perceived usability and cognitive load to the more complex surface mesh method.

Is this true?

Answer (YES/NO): YES